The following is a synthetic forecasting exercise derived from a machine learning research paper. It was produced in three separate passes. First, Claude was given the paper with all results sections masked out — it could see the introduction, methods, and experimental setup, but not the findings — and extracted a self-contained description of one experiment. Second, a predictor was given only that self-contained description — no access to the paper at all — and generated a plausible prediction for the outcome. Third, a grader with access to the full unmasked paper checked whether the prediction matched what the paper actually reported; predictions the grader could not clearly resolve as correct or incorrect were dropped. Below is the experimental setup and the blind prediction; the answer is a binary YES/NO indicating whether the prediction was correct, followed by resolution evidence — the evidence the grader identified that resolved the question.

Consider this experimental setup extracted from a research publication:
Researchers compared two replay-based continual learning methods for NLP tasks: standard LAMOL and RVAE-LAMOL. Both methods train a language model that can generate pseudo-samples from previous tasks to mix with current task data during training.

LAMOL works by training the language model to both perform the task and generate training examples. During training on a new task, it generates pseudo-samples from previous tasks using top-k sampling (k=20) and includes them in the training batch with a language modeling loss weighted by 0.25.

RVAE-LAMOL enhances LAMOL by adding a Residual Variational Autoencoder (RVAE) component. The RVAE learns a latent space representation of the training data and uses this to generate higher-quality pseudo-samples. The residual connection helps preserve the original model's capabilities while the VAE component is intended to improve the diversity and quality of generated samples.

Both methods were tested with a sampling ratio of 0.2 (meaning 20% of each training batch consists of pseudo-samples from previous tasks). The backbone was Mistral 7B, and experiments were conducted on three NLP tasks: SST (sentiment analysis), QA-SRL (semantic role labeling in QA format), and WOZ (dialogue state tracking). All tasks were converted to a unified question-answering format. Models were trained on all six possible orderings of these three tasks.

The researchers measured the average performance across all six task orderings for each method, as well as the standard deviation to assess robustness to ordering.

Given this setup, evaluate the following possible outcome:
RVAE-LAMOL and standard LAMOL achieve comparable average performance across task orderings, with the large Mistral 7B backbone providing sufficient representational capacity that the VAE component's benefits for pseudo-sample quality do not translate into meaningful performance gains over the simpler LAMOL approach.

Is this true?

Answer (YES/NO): NO